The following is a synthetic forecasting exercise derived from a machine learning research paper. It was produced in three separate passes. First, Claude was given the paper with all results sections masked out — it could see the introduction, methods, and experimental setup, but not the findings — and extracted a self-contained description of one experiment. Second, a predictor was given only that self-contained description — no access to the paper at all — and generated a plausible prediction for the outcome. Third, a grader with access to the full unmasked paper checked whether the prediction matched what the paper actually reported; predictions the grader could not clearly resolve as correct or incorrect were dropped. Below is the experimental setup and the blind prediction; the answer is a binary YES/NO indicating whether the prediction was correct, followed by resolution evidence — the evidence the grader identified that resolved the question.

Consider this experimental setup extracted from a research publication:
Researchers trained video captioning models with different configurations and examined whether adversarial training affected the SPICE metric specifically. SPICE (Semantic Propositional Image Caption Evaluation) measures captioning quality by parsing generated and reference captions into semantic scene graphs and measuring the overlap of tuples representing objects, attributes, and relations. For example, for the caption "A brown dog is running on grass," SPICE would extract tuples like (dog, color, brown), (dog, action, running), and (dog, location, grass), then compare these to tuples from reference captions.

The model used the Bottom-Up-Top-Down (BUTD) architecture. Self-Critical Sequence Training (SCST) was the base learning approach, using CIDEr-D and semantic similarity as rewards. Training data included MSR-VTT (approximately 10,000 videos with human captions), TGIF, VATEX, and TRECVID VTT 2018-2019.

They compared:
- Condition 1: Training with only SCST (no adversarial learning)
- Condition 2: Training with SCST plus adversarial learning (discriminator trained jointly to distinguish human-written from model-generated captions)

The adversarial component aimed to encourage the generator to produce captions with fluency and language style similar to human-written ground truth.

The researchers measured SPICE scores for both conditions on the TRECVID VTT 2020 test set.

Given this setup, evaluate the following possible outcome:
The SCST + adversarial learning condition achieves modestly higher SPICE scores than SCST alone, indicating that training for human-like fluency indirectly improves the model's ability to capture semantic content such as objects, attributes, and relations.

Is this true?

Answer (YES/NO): NO